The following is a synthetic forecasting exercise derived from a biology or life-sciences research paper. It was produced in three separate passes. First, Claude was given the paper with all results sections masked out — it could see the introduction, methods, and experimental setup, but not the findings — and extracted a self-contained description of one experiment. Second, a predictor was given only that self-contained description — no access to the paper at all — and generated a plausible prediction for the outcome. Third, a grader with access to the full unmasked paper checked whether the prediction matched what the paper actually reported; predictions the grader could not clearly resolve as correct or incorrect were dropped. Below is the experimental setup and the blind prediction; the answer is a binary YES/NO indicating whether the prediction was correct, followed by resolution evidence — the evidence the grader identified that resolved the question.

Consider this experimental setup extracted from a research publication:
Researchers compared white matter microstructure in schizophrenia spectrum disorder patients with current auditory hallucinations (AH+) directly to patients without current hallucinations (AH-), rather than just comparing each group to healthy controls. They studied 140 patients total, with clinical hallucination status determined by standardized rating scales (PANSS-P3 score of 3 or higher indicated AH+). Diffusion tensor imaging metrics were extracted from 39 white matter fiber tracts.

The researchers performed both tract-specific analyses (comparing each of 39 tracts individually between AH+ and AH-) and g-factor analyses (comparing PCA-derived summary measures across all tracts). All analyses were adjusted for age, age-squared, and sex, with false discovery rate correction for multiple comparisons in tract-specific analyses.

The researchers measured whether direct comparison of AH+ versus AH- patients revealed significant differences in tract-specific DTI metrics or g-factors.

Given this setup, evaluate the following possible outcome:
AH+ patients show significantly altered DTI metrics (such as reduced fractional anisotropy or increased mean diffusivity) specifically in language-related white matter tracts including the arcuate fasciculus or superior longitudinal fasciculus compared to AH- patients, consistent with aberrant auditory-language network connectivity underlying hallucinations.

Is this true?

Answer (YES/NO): NO